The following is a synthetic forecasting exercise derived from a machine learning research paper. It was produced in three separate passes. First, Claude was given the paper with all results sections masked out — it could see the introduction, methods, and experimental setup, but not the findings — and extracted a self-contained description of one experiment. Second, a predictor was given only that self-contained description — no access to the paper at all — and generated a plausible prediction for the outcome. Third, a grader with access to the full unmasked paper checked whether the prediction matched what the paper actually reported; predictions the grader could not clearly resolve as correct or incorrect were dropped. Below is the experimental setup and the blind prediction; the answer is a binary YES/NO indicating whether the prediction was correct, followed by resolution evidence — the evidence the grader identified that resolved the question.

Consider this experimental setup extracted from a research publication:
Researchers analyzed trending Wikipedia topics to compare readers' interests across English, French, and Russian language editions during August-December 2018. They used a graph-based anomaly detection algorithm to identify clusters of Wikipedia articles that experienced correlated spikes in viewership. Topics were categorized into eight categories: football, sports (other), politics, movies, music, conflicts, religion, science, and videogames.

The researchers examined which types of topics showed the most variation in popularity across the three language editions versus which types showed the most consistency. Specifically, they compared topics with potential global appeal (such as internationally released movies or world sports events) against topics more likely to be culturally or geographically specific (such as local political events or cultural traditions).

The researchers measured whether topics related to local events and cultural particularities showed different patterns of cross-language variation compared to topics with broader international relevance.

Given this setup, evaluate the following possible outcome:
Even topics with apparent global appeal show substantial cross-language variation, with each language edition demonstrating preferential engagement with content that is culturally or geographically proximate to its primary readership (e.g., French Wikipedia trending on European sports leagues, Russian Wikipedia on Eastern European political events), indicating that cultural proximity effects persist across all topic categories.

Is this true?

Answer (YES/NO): NO